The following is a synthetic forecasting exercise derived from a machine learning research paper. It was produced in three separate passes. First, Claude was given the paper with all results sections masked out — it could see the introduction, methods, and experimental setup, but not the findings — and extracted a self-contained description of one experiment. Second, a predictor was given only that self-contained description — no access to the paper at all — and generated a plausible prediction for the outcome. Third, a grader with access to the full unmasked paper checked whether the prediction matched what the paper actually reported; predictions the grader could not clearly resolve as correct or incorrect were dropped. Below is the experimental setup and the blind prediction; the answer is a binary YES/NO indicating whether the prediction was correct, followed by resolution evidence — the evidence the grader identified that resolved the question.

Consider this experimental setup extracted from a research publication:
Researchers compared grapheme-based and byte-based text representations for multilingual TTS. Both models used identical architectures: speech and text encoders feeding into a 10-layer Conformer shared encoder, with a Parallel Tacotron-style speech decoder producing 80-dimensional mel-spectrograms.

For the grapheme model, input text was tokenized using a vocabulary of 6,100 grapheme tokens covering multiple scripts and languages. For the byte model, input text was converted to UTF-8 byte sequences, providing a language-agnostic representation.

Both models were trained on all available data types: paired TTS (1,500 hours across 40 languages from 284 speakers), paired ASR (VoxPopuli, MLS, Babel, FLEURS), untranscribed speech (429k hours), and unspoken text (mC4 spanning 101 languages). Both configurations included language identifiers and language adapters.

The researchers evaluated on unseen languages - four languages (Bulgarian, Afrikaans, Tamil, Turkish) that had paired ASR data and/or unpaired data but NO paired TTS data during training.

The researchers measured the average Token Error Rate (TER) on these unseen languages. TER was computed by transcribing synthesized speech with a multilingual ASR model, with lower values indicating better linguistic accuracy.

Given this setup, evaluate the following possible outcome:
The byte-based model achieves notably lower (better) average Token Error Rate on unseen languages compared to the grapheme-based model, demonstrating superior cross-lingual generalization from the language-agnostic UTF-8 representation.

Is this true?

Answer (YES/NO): YES